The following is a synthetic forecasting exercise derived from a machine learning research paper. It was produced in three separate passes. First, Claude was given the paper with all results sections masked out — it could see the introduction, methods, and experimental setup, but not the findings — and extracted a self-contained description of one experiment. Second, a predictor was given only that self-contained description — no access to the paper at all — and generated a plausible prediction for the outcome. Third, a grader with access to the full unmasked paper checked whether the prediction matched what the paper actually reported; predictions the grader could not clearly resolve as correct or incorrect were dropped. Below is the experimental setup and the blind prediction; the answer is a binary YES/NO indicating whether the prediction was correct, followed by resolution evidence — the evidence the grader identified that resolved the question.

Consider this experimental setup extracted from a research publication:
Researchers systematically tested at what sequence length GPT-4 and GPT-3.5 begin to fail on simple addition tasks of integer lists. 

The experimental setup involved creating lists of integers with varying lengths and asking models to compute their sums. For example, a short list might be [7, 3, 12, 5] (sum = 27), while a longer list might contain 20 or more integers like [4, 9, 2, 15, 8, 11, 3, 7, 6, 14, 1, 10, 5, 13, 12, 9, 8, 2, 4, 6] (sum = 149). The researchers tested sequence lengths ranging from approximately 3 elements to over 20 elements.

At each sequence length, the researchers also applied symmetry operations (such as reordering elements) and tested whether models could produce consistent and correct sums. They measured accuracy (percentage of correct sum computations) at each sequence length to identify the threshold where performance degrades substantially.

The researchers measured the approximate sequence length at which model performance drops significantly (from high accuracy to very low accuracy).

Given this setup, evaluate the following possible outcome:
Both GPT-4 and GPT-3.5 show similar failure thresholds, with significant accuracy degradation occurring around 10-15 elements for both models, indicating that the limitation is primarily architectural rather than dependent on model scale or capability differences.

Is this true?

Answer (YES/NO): NO